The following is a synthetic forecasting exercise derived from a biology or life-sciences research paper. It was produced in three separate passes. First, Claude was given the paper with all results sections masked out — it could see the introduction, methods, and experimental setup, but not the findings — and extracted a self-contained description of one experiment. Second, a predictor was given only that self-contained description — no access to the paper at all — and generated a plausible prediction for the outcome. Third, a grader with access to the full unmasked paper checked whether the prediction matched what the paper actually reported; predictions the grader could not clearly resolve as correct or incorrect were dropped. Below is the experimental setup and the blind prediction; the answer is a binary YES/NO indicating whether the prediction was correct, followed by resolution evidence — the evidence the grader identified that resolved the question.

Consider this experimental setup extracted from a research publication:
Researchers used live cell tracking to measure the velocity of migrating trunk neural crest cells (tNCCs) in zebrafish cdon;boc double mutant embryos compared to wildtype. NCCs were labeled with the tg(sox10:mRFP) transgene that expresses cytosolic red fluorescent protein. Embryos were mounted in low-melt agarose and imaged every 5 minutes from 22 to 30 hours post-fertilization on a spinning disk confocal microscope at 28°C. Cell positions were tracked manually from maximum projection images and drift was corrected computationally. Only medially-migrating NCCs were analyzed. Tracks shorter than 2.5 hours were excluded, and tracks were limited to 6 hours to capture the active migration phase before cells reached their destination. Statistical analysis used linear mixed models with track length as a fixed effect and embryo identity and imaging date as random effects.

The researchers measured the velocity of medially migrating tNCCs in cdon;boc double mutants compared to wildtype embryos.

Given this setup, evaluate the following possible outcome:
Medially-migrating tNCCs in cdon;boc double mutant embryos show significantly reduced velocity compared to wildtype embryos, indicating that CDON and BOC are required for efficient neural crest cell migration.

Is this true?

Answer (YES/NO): NO